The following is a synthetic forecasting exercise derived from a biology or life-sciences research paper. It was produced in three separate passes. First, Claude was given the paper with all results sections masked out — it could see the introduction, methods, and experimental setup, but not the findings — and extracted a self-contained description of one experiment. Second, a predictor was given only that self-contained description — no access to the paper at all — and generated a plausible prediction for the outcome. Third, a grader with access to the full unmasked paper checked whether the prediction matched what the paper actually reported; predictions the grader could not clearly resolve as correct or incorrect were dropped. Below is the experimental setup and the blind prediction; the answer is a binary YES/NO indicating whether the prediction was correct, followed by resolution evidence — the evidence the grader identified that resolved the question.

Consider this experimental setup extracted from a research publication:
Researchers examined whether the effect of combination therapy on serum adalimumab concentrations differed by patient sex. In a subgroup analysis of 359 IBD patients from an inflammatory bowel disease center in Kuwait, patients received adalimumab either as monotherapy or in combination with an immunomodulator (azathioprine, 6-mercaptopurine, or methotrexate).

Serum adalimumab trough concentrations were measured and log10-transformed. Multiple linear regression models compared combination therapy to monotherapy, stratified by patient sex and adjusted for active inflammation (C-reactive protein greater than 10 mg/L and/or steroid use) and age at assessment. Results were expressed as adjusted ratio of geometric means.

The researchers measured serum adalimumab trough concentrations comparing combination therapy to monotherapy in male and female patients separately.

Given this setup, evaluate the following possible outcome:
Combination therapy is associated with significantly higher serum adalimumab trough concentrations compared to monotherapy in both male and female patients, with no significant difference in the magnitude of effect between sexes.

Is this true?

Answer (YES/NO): NO